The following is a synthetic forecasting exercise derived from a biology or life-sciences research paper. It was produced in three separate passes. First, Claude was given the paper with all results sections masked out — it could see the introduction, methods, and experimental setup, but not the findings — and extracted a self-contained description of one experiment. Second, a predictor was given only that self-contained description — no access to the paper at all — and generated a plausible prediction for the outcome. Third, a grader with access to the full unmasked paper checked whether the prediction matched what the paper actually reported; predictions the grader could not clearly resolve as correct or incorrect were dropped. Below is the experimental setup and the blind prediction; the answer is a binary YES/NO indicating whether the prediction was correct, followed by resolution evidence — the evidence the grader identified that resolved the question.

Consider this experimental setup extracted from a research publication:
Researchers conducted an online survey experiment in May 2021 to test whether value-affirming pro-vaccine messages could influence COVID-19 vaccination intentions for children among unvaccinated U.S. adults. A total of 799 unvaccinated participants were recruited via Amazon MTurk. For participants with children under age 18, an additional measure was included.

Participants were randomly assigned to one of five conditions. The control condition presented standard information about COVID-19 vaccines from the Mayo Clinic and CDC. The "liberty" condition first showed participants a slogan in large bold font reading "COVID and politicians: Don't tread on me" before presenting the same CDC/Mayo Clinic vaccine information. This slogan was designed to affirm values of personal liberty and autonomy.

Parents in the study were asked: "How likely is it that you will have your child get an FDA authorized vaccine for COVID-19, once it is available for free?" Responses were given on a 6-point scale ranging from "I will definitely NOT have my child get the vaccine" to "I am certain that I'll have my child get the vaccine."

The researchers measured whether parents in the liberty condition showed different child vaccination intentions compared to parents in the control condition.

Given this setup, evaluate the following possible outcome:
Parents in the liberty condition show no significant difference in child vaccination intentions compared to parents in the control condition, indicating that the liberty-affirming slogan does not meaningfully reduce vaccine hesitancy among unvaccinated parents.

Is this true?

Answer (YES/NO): NO